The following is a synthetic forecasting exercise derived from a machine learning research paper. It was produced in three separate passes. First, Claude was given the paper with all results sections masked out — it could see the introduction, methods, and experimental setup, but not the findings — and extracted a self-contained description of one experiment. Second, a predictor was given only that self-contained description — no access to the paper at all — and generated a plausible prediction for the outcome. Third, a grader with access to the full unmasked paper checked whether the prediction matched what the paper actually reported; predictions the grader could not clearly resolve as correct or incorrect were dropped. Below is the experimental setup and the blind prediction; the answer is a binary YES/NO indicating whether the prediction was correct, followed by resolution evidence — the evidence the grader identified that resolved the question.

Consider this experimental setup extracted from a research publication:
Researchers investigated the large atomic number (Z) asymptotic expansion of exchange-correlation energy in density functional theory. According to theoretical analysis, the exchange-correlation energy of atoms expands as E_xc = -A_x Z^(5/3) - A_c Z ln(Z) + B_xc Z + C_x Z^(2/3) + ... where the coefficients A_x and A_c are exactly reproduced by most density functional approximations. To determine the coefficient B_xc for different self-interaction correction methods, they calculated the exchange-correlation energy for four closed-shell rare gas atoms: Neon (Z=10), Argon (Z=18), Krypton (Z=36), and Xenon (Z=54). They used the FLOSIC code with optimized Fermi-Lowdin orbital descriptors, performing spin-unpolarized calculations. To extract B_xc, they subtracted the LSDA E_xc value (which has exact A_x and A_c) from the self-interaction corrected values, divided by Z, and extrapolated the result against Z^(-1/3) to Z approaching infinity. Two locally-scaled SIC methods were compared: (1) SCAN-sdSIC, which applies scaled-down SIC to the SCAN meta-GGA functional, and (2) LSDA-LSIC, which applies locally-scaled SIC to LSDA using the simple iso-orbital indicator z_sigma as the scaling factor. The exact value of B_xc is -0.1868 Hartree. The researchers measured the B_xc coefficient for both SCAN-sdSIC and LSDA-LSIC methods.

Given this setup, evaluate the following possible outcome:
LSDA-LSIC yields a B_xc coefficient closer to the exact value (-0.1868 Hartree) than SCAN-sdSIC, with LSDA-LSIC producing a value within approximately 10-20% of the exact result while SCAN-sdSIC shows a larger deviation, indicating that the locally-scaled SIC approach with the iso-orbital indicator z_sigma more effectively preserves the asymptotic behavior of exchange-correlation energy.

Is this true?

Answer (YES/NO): NO